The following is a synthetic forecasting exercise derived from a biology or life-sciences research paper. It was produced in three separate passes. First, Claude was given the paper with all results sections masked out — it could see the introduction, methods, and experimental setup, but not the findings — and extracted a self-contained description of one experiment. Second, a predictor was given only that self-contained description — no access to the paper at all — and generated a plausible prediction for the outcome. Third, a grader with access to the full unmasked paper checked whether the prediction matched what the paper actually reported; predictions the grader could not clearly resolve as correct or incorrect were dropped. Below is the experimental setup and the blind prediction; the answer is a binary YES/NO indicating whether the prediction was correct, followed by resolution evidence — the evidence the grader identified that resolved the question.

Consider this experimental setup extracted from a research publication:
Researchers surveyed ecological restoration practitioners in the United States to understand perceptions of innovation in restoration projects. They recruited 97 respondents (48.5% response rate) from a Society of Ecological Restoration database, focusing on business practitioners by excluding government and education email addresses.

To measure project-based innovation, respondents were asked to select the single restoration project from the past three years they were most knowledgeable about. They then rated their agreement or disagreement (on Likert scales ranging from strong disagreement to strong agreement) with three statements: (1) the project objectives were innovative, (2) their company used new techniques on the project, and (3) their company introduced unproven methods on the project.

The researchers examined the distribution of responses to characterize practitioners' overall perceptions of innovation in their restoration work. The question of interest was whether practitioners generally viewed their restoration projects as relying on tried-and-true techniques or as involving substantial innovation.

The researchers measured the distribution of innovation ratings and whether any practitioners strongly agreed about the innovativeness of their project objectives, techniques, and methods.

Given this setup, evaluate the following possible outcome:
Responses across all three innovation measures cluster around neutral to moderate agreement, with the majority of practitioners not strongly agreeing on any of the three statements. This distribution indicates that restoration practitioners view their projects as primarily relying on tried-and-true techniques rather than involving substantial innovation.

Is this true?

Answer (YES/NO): YES